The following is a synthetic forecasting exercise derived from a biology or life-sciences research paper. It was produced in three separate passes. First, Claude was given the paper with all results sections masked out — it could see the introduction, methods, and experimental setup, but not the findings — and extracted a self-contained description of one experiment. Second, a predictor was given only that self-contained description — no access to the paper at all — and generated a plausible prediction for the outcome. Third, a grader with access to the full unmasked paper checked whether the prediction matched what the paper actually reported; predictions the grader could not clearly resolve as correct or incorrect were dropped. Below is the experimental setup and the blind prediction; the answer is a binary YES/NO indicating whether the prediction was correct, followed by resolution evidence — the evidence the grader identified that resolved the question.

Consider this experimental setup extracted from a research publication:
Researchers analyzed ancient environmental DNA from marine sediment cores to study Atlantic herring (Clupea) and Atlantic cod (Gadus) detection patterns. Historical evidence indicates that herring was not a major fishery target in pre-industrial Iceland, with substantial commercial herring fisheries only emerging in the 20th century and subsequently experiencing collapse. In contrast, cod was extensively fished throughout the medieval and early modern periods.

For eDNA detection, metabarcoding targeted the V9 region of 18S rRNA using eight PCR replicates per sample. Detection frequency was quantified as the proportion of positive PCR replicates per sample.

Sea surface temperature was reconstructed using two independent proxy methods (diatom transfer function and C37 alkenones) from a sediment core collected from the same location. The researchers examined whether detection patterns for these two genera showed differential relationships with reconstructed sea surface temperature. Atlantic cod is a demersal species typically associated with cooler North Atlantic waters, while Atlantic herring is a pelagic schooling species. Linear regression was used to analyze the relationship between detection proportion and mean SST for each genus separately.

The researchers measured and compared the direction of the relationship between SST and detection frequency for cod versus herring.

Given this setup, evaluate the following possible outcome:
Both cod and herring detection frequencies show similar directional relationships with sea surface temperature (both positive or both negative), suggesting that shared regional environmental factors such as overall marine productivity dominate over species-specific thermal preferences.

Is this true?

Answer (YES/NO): NO